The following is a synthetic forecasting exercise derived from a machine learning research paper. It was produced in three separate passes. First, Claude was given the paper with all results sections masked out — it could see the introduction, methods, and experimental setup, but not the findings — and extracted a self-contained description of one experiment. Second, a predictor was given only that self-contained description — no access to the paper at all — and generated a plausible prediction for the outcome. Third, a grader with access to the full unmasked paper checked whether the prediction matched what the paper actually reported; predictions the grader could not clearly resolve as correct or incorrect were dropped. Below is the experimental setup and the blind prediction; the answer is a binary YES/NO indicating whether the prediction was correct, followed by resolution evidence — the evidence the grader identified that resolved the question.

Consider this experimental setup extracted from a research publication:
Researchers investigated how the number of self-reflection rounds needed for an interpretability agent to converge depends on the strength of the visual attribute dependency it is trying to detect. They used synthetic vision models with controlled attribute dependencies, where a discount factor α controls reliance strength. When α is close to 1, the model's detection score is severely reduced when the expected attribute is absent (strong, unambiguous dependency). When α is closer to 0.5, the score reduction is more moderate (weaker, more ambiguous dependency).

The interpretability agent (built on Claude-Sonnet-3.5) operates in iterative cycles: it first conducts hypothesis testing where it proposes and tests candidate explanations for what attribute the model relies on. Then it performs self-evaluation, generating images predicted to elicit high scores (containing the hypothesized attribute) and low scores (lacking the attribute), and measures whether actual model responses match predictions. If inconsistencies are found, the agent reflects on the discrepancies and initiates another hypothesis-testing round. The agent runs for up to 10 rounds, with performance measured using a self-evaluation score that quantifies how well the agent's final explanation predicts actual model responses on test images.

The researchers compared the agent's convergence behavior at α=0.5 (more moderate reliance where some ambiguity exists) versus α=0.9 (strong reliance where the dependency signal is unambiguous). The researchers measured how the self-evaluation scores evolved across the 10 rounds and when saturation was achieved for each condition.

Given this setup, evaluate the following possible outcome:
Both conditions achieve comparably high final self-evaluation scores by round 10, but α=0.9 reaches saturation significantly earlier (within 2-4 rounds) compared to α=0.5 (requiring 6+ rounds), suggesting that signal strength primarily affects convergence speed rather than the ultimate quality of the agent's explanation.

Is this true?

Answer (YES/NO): NO